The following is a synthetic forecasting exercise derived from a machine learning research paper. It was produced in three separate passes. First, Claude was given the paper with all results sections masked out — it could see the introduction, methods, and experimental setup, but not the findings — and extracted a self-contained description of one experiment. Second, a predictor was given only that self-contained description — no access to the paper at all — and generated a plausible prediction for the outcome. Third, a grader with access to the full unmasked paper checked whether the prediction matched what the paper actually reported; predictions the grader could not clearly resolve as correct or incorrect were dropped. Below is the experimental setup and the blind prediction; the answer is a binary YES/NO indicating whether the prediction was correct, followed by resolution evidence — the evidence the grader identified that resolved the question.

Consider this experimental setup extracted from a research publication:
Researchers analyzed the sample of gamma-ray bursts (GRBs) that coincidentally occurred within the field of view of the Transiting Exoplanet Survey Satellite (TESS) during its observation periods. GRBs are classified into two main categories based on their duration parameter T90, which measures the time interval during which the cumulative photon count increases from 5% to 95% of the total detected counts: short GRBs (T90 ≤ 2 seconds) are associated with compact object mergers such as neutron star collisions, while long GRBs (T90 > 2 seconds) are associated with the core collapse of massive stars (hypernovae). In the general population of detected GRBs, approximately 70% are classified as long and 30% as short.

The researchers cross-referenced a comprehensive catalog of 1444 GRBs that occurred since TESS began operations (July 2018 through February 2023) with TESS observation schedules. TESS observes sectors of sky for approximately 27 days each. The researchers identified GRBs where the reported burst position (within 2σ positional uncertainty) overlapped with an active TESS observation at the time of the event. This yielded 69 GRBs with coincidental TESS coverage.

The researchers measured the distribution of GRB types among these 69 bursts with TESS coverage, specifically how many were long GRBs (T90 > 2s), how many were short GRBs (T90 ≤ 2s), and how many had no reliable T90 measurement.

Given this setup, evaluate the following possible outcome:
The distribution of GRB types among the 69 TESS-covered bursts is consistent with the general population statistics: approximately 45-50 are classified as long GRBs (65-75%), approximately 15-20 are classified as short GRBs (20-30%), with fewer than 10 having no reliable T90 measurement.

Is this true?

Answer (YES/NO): NO